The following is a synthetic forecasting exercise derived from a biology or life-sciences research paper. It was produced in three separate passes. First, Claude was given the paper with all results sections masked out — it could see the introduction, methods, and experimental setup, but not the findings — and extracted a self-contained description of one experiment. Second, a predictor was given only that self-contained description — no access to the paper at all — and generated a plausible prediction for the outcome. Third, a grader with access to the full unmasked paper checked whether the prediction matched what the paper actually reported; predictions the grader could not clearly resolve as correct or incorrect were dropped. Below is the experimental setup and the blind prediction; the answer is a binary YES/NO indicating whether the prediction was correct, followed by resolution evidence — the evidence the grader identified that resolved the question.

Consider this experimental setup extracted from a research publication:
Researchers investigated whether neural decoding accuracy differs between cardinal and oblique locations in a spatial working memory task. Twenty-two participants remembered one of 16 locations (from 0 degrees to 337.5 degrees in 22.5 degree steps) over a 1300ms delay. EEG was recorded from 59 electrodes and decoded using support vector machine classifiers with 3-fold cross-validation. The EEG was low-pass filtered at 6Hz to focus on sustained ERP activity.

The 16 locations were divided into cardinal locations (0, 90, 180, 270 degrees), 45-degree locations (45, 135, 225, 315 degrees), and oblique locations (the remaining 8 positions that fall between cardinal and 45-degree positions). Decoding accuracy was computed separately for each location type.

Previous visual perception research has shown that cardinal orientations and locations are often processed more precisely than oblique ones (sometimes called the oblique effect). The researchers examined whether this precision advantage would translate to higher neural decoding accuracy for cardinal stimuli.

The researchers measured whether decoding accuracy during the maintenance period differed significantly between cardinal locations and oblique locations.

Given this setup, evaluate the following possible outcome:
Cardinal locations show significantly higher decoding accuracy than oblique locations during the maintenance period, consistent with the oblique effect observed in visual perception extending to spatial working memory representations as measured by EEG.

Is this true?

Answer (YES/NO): NO